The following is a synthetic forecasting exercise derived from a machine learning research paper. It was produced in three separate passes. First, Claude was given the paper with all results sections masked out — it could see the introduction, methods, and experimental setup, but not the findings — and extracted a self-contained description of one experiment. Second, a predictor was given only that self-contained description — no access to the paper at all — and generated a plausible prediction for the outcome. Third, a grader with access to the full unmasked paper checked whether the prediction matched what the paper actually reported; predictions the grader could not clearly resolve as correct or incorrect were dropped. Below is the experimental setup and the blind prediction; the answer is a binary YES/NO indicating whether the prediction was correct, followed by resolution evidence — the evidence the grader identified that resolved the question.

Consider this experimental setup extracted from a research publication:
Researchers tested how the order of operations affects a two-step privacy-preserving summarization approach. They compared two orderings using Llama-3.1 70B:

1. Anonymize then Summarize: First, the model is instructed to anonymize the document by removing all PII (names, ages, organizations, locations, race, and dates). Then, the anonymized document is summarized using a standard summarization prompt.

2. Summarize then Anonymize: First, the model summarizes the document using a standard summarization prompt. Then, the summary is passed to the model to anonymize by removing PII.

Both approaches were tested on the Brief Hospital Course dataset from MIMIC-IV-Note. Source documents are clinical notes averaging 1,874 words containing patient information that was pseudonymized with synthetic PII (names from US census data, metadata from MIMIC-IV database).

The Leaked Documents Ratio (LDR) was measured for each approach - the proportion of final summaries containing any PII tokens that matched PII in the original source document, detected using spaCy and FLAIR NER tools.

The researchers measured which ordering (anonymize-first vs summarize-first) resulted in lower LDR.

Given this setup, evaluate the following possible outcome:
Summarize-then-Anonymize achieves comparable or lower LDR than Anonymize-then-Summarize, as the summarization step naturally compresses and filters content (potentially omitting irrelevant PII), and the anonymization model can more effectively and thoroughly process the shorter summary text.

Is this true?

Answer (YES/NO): NO